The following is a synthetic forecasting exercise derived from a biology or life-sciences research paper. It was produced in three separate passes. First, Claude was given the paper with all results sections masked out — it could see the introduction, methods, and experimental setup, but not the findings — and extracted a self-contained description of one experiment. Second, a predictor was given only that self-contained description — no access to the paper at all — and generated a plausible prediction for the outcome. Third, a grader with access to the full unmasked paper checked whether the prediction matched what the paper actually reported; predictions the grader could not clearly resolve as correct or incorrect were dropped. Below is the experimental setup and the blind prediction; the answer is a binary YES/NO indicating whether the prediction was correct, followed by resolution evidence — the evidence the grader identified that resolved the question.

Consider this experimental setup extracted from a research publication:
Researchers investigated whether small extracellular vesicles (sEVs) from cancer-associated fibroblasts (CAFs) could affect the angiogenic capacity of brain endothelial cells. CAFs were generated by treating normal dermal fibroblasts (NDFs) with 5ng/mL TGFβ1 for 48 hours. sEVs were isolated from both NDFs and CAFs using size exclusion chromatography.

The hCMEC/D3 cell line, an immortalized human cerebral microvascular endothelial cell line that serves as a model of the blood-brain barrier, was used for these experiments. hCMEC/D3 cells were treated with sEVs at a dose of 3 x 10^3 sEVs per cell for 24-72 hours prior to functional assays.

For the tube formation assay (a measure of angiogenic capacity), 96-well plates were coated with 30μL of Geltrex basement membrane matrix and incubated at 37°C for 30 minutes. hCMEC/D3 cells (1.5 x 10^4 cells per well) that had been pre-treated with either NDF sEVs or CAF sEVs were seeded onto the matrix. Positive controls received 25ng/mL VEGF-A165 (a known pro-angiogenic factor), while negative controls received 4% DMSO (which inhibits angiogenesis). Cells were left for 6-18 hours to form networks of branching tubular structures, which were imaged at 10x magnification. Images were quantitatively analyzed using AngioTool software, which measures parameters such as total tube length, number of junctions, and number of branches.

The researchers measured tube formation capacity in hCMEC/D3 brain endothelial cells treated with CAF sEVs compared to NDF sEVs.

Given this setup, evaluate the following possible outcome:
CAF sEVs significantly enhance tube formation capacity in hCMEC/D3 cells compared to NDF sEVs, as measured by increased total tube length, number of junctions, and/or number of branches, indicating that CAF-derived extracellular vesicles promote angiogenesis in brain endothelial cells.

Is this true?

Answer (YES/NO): YES